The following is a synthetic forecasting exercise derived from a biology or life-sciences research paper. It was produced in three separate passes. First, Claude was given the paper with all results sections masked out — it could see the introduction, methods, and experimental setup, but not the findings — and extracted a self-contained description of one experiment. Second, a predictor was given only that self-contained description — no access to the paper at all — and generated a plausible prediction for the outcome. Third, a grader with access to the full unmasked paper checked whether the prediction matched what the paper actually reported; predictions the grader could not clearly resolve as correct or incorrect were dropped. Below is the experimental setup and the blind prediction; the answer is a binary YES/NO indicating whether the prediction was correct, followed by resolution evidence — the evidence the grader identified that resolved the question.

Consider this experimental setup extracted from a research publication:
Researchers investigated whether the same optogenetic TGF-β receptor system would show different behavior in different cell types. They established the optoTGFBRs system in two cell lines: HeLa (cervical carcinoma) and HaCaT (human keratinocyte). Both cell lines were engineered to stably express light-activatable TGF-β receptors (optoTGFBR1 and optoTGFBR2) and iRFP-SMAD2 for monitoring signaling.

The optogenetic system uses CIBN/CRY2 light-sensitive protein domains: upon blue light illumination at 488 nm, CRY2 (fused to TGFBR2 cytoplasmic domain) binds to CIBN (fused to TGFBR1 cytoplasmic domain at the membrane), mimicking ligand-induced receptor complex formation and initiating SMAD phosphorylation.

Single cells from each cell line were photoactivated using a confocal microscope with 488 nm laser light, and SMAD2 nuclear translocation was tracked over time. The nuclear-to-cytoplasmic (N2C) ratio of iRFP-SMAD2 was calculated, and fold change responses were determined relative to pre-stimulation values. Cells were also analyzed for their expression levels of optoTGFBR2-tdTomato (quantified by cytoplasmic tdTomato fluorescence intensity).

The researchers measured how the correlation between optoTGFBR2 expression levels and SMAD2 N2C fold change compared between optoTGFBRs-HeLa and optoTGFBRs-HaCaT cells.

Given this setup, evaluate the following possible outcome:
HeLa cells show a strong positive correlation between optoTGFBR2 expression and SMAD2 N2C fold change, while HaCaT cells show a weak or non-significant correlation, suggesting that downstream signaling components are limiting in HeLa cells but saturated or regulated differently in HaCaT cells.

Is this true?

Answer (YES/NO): NO